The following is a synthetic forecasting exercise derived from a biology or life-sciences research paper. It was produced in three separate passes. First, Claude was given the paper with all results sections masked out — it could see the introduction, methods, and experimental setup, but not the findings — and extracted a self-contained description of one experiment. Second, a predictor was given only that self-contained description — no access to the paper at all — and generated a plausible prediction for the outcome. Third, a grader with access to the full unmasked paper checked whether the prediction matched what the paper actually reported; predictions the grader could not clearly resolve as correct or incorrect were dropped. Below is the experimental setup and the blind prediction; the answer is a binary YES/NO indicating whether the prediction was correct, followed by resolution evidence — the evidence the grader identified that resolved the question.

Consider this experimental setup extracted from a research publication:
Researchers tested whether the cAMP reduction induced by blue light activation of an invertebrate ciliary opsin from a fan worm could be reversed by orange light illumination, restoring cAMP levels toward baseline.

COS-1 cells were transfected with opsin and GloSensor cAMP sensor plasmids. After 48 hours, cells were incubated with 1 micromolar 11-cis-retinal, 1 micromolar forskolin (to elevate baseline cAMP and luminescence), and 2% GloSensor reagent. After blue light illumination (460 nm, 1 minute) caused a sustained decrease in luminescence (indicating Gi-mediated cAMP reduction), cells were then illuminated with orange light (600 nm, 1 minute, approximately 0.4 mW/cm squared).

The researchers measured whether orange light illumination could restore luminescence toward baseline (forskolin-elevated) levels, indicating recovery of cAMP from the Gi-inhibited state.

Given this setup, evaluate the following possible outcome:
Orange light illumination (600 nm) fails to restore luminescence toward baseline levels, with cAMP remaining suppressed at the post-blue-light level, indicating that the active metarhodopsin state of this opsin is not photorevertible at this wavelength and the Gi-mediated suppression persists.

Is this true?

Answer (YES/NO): NO